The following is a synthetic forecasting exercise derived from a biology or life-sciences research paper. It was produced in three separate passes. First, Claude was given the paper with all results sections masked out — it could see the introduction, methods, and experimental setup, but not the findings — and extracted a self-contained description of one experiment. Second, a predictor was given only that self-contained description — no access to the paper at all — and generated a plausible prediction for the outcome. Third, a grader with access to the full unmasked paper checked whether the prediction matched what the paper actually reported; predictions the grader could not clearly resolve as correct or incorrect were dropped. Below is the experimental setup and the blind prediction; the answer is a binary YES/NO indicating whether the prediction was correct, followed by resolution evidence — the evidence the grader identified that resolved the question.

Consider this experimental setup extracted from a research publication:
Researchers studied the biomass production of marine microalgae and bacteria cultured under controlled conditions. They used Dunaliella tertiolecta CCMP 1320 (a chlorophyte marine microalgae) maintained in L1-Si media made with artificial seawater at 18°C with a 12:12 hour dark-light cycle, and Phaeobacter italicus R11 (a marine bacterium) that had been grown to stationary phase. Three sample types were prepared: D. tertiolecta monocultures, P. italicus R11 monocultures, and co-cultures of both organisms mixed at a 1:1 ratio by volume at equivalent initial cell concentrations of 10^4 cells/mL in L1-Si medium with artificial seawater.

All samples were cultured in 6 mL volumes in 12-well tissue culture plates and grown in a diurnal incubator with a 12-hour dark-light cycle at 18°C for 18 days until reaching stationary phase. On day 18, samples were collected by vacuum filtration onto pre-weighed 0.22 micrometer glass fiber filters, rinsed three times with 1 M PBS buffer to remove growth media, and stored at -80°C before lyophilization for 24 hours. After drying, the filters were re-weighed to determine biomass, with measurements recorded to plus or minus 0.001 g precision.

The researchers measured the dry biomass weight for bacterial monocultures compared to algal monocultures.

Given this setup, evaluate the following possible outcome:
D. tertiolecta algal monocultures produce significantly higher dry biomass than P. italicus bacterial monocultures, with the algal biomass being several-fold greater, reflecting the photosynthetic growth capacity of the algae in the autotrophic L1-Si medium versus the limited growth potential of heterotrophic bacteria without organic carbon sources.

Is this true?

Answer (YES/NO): YES